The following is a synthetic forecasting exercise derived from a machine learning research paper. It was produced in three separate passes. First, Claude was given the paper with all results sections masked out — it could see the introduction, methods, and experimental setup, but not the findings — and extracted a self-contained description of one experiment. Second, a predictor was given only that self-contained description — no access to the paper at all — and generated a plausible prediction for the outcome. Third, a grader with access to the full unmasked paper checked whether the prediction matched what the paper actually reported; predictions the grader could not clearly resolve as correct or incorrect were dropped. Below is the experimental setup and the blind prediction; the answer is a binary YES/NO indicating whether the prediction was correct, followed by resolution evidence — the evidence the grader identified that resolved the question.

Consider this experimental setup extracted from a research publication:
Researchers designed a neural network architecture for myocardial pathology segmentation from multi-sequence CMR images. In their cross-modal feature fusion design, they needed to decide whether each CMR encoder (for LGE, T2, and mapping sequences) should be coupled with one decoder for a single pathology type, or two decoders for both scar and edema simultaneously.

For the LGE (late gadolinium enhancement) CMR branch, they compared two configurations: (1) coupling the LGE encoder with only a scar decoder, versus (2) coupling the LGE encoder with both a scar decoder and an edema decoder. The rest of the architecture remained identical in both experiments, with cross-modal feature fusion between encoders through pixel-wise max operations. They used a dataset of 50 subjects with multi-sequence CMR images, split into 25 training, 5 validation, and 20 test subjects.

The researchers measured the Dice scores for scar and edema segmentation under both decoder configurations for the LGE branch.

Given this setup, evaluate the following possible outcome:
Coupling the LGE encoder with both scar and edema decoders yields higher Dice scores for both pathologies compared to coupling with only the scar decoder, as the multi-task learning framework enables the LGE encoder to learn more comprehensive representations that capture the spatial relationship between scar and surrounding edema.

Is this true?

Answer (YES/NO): NO